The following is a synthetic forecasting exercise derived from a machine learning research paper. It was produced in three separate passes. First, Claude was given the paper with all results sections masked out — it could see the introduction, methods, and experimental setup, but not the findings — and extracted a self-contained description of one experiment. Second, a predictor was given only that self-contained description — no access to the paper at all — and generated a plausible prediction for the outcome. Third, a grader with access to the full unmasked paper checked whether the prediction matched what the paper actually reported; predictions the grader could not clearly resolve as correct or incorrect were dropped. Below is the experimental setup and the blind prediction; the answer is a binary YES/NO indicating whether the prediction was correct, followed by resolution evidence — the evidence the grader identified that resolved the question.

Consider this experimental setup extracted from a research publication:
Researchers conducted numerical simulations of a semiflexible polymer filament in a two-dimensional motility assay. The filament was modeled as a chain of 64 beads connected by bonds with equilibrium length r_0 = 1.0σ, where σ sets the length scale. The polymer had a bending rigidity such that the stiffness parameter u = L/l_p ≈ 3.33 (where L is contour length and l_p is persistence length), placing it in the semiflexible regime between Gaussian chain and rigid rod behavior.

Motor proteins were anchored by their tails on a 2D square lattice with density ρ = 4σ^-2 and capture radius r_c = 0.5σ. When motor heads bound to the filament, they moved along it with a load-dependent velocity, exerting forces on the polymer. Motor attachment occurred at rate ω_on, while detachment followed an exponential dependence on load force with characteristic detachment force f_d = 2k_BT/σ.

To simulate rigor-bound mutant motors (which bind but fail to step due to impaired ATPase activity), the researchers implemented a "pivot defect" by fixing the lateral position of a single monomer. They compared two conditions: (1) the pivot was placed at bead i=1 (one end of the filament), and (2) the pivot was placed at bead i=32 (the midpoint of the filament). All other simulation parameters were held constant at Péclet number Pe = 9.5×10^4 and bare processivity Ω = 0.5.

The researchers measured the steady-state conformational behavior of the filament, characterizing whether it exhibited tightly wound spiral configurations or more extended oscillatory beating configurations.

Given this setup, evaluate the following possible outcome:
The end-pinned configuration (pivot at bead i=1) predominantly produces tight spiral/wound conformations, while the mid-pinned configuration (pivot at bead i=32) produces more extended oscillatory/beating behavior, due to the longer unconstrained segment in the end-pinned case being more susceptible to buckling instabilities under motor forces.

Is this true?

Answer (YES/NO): YES